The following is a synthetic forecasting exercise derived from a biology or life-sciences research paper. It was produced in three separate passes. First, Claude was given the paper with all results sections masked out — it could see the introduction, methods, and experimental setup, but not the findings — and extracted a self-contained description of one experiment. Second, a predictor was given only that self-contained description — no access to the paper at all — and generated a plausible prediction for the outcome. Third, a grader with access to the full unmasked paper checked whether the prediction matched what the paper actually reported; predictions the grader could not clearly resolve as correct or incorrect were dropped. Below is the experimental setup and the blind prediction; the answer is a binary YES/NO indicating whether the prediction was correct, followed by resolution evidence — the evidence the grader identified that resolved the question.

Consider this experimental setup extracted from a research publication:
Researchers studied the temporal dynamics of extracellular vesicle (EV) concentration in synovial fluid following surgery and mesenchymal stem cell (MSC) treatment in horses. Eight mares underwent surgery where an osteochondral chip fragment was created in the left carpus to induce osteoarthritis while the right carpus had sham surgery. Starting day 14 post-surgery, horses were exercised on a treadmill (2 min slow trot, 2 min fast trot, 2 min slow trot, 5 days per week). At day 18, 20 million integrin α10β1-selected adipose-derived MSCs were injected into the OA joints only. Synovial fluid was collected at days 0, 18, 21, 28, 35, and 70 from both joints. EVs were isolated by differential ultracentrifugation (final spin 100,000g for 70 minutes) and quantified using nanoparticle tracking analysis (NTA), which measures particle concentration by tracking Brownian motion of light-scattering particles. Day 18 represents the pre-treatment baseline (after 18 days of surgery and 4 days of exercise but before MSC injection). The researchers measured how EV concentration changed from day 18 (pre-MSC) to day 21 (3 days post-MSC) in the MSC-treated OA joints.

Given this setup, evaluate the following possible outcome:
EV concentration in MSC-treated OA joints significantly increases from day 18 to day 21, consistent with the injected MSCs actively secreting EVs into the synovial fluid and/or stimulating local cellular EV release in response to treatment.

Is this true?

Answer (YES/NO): NO